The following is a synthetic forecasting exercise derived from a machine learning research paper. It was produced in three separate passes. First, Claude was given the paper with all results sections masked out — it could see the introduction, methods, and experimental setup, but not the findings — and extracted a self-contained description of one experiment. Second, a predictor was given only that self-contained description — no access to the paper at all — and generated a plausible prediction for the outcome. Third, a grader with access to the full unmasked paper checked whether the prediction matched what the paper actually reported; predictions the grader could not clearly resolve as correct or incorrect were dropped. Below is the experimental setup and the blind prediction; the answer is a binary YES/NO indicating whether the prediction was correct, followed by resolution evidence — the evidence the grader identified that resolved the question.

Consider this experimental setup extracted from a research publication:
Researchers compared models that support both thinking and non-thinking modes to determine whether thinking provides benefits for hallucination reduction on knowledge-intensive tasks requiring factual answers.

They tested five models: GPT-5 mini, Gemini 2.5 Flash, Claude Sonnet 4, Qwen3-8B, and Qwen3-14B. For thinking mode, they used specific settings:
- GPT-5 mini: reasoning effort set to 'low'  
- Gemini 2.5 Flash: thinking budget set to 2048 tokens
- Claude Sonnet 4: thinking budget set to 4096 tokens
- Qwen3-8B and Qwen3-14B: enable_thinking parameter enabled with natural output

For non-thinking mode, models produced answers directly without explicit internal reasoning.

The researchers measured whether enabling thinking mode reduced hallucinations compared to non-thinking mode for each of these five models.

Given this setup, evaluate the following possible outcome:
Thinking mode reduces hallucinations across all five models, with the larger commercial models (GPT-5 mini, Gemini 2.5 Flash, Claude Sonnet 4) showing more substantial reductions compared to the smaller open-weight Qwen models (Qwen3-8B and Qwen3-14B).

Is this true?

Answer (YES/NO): NO